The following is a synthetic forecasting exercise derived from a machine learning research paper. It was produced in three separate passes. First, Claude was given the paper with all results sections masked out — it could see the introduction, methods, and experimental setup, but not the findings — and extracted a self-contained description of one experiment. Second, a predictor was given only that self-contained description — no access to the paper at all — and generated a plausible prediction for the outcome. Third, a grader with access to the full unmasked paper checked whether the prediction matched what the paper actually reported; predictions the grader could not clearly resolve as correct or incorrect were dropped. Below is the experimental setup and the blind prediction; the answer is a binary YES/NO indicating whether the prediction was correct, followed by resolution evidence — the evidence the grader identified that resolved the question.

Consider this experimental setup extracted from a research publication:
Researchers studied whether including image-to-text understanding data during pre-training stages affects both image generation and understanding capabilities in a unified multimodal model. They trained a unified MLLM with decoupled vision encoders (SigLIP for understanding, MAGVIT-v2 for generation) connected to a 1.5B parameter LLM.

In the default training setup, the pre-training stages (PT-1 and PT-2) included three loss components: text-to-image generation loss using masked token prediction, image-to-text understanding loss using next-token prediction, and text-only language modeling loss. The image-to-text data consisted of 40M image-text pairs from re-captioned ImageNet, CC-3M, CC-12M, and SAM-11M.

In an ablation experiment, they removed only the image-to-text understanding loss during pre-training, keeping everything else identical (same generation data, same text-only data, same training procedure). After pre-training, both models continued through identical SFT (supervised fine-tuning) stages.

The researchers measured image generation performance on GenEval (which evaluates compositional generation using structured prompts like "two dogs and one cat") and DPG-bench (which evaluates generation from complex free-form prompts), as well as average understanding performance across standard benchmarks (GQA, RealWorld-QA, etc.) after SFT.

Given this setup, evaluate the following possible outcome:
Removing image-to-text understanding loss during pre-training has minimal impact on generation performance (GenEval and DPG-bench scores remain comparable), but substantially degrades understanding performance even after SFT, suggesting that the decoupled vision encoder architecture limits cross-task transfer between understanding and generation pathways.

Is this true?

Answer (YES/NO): NO